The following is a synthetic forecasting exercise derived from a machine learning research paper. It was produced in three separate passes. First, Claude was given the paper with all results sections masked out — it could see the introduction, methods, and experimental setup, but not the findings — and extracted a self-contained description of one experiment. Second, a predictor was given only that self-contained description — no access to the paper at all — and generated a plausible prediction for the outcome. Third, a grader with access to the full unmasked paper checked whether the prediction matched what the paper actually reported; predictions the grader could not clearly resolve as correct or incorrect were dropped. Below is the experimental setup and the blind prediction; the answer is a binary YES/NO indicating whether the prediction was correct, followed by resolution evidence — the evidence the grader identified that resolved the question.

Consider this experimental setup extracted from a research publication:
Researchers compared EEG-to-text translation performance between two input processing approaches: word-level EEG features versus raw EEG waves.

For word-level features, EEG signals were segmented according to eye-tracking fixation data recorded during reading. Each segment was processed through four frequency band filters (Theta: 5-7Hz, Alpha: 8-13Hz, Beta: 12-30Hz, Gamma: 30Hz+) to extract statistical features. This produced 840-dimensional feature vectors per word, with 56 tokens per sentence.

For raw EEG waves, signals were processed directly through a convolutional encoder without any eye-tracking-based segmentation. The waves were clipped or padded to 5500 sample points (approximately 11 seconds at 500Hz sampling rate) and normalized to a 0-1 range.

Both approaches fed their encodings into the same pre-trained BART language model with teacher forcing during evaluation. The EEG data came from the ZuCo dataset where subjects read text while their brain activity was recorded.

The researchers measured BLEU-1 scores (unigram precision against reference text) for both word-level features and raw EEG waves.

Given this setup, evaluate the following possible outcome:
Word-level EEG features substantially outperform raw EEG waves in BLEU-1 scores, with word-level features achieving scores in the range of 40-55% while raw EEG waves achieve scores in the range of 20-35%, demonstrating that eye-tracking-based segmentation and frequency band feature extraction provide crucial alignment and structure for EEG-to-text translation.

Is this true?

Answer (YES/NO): YES